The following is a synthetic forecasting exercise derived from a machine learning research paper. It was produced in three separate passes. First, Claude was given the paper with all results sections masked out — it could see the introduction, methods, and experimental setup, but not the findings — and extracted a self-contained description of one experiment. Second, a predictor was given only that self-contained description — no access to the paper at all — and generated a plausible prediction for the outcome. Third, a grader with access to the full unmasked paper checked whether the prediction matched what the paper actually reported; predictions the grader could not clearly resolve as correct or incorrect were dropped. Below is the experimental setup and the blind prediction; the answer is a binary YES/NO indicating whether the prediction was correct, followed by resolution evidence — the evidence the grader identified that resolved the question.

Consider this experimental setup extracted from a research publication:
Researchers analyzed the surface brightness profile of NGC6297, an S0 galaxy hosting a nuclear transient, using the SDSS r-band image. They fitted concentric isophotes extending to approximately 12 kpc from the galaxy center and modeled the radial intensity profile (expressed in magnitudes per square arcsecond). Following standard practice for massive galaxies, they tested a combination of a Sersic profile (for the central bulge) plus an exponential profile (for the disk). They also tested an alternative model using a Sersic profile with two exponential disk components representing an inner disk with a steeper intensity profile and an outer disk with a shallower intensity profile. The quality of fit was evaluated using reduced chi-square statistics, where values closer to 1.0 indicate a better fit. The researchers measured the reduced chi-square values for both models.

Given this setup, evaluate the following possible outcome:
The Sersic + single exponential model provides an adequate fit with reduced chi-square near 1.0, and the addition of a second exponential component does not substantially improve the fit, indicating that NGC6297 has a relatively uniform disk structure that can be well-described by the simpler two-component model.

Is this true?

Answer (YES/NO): NO